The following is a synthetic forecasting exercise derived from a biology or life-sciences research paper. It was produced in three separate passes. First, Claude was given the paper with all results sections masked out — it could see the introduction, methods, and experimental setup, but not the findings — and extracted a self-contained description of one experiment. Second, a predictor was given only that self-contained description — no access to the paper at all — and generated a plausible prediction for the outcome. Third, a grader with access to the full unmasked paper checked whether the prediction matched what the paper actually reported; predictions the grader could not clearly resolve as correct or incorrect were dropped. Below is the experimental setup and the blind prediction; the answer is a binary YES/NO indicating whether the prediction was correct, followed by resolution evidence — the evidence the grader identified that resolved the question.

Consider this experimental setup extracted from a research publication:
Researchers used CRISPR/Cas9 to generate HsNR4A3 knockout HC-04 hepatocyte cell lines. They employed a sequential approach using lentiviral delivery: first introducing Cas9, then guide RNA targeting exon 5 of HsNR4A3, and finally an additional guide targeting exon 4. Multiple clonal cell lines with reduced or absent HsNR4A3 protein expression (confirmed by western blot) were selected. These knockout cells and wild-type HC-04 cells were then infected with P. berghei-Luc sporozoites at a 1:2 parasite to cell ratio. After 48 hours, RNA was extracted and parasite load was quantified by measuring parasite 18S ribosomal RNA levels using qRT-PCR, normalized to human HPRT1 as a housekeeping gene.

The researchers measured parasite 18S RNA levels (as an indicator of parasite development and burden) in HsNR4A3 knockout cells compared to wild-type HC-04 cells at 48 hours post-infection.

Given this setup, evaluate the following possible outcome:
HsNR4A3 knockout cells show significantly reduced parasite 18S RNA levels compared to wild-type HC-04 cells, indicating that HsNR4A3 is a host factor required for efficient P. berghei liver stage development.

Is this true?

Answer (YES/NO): YES